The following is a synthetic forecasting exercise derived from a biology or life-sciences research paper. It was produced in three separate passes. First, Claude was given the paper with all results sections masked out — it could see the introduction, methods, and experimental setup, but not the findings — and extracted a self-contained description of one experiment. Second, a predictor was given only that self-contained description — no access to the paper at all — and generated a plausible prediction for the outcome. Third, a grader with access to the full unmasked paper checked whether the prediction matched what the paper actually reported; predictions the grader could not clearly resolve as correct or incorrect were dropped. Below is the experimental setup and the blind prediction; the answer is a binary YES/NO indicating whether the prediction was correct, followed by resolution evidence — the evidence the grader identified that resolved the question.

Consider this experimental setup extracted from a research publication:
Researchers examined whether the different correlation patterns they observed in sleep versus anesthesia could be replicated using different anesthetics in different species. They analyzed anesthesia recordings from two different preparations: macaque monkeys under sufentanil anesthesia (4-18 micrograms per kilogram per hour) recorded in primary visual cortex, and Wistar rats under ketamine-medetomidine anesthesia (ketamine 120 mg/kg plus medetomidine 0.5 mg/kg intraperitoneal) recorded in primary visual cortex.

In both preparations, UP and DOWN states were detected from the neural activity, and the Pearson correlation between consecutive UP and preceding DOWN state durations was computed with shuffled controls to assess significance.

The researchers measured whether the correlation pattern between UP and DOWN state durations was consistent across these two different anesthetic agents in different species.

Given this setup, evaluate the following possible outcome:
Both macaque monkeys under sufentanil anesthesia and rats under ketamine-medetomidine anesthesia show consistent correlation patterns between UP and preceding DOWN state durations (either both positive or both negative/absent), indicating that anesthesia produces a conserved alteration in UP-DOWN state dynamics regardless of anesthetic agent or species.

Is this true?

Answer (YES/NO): YES